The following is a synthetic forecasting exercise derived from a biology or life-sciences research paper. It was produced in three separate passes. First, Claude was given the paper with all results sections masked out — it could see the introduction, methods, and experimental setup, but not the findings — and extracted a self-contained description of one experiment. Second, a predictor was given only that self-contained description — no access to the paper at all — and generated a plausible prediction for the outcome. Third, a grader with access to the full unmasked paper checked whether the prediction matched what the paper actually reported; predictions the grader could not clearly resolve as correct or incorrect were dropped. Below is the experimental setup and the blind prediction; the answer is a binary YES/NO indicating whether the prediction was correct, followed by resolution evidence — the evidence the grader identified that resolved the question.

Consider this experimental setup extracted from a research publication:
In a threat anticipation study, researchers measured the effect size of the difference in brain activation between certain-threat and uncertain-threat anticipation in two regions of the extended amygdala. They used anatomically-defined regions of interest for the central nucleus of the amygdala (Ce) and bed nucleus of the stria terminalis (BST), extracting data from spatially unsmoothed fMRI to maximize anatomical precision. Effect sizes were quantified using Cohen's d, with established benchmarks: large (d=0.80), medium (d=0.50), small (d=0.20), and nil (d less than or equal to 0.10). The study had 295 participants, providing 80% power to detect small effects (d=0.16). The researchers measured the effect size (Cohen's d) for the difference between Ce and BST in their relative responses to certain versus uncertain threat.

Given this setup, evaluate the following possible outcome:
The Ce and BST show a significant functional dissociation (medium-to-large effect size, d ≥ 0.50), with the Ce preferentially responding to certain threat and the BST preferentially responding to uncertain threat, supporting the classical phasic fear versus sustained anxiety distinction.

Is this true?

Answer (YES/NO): NO